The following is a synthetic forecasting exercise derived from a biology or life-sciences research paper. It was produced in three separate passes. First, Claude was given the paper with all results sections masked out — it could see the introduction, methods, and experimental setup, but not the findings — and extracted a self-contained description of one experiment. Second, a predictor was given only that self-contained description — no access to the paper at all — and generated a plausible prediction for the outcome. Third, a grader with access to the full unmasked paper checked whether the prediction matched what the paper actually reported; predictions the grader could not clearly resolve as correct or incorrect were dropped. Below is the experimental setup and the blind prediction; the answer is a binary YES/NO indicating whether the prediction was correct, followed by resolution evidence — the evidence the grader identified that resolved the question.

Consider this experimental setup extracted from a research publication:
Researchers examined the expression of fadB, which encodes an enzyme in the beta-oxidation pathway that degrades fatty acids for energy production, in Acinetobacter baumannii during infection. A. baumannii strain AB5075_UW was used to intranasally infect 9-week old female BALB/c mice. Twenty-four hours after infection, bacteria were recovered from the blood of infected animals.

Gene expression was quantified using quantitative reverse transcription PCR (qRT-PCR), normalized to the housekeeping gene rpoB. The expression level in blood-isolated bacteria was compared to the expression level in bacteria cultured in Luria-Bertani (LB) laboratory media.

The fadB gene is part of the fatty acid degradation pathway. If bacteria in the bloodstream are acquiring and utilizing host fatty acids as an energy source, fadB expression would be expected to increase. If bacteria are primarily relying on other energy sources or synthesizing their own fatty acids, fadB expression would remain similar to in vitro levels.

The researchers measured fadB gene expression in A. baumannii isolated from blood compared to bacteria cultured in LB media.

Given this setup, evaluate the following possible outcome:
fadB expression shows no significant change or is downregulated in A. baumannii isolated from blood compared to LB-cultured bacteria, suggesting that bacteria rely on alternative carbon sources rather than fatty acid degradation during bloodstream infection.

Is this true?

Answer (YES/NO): YES